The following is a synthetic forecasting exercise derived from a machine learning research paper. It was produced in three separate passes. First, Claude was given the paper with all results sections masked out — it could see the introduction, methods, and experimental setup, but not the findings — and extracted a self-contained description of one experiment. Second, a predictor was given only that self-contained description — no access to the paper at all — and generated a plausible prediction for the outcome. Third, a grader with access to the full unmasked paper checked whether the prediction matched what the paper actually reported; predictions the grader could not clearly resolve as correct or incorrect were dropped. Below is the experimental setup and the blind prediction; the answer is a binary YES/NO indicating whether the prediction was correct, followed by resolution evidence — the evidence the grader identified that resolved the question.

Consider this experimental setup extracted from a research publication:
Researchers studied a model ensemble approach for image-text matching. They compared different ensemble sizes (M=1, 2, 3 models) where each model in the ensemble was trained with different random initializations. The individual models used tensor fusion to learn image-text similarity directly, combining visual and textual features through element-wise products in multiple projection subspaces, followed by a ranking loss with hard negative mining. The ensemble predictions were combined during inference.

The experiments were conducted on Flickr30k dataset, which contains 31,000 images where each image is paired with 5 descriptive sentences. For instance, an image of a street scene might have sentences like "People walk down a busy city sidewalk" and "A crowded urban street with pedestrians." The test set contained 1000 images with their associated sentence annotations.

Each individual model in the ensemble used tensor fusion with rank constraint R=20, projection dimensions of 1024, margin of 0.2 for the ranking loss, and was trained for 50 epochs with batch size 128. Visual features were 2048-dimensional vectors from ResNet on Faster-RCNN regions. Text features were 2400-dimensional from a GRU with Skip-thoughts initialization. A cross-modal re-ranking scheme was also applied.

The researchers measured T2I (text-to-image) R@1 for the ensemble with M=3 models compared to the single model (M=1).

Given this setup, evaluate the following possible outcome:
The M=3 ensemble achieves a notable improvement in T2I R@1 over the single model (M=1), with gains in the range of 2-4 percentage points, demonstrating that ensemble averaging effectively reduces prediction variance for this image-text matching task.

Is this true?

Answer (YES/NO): NO